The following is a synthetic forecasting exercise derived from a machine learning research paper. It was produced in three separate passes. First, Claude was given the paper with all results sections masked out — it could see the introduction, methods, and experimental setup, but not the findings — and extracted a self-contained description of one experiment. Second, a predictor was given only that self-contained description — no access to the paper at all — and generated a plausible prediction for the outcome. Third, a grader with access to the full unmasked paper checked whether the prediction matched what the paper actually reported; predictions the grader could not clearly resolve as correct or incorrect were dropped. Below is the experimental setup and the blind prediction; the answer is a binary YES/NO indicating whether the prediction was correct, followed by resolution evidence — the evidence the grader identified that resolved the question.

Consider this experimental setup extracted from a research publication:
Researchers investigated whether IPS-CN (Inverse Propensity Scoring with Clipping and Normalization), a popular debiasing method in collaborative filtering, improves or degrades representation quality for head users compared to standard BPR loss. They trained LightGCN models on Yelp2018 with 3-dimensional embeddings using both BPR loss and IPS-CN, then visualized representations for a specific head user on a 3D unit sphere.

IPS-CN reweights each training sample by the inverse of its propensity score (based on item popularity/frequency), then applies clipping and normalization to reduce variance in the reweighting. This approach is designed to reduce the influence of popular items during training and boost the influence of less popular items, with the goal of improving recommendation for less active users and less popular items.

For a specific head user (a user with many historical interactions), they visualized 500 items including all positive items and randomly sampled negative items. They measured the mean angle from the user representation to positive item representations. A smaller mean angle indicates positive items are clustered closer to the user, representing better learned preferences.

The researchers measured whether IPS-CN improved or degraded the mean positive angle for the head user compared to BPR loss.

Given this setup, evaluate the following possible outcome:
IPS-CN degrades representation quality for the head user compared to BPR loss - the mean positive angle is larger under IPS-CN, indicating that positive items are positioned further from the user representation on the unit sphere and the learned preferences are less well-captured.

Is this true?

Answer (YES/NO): YES